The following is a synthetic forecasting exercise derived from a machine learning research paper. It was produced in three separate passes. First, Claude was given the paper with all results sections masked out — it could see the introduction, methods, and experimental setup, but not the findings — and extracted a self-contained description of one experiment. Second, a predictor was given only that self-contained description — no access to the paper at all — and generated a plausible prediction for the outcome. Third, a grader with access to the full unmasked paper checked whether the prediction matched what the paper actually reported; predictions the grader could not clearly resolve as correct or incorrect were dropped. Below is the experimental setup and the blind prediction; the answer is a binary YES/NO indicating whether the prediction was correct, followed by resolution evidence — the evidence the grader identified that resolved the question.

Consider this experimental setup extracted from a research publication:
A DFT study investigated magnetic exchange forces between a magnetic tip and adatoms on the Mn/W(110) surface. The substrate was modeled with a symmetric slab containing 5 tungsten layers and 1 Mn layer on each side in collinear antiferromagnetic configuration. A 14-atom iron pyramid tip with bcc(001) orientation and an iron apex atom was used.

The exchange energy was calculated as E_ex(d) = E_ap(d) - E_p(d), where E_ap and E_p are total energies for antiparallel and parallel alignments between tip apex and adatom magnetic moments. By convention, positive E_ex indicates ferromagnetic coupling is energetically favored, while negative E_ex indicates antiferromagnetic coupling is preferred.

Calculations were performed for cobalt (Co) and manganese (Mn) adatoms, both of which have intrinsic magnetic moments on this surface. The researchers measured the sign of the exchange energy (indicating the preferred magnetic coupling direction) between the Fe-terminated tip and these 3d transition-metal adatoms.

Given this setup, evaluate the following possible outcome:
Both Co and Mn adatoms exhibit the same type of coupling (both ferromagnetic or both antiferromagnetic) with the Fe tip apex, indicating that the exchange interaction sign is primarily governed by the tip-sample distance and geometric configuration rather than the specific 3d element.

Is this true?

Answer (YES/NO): NO